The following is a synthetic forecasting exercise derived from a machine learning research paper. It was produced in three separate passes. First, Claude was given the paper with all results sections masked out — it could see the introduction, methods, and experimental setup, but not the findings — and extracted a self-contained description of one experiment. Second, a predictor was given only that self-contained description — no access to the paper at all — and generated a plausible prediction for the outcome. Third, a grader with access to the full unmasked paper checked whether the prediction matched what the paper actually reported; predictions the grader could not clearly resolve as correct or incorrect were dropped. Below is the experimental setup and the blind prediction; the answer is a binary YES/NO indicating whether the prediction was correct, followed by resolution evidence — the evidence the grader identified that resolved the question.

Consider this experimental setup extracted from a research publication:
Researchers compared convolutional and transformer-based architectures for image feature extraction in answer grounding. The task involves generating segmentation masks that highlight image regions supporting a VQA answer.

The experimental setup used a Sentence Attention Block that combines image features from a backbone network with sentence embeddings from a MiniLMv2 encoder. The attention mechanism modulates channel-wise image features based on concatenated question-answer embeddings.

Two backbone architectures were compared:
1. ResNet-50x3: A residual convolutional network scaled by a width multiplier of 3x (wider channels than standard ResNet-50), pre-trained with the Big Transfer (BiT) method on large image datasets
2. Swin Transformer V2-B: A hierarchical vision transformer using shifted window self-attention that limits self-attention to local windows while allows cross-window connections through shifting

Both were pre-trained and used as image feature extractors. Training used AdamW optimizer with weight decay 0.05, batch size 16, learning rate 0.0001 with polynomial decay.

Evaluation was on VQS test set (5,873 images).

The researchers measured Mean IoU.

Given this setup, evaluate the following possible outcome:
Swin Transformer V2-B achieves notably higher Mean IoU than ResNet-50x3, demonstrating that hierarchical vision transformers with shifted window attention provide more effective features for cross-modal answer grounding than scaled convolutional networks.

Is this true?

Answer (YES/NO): NO